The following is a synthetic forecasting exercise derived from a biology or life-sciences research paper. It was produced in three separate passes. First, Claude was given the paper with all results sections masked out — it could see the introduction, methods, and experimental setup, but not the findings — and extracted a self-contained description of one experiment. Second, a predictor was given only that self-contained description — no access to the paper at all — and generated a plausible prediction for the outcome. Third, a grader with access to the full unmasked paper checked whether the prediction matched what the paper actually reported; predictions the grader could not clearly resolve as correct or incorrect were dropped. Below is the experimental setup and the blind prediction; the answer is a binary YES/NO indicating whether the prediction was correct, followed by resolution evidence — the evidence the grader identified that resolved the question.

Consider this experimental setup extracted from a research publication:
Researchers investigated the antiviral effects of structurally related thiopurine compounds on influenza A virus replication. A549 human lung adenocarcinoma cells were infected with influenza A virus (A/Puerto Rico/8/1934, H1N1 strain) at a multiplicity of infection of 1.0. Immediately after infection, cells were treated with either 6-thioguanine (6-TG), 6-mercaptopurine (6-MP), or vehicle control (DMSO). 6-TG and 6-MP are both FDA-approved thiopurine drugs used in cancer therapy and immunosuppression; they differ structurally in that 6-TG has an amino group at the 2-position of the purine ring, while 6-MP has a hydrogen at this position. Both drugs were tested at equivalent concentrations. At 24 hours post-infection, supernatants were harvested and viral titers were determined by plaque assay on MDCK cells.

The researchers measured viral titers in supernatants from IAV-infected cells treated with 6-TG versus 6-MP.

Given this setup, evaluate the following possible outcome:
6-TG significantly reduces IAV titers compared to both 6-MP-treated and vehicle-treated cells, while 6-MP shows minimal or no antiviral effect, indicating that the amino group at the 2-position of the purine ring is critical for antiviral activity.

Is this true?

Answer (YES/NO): YES